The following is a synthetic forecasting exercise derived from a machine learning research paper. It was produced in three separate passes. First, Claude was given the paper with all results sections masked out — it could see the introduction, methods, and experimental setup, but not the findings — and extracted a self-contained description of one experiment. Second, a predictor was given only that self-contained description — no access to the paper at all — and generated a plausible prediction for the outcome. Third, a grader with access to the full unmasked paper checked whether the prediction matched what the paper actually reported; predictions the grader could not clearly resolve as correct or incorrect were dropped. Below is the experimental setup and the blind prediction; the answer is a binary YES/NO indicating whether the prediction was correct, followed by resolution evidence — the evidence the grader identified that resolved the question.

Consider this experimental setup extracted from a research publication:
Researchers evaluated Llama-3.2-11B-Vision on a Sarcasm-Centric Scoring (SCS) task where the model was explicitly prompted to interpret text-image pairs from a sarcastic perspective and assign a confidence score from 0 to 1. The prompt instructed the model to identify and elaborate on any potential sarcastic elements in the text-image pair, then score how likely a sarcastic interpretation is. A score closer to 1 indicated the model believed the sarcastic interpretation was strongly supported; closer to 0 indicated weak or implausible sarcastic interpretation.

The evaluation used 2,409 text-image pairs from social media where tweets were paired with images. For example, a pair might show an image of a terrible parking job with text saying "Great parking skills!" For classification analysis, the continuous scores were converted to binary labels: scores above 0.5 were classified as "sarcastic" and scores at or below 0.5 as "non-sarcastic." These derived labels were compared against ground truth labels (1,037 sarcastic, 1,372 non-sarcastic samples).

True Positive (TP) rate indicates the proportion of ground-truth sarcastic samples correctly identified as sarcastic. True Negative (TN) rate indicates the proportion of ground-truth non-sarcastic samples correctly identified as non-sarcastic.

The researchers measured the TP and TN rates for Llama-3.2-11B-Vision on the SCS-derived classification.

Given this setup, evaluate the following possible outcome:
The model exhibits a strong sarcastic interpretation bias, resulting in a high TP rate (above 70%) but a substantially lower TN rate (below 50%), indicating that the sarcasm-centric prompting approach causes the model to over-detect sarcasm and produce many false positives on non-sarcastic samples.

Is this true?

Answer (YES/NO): NO